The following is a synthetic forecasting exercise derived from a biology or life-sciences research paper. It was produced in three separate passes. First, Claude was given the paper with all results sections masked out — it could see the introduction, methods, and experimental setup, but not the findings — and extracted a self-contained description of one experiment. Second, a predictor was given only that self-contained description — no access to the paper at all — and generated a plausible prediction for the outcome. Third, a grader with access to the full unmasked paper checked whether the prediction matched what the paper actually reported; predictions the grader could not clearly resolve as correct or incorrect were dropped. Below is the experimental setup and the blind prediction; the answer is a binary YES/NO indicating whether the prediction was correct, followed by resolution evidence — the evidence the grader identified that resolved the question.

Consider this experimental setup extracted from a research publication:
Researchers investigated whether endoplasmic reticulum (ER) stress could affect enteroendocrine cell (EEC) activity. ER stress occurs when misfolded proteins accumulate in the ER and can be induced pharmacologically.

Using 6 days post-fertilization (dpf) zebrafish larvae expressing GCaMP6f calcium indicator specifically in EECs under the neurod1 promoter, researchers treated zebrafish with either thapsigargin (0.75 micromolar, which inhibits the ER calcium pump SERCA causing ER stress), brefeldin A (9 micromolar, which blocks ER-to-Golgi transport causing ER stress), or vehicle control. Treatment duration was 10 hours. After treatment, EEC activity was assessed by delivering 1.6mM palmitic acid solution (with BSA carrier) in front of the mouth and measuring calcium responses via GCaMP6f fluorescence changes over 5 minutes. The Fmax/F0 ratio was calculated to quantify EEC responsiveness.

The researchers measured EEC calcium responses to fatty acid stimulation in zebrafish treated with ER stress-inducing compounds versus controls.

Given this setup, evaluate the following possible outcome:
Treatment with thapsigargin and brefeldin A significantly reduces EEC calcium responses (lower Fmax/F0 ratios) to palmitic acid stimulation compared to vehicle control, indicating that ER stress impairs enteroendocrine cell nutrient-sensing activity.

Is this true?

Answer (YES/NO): NO